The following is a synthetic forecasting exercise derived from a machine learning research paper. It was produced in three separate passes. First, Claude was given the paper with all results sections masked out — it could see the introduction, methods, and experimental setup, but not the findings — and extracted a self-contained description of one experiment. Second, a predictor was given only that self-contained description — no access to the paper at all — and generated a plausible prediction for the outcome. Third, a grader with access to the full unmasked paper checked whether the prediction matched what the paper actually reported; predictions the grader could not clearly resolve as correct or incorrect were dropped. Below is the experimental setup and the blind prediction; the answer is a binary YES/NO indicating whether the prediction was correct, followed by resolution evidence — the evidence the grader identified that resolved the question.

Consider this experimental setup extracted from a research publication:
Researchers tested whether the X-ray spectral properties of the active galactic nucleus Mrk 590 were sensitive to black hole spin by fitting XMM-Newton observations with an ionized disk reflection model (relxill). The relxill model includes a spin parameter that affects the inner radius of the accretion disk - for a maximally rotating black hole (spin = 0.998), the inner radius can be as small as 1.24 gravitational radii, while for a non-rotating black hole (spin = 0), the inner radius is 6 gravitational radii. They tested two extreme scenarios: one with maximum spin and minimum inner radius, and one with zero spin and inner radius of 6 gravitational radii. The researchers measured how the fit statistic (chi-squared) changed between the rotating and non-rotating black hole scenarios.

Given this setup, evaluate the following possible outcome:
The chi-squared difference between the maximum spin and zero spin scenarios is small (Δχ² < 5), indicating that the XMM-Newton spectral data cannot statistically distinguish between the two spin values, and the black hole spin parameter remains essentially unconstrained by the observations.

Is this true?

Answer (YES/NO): YES